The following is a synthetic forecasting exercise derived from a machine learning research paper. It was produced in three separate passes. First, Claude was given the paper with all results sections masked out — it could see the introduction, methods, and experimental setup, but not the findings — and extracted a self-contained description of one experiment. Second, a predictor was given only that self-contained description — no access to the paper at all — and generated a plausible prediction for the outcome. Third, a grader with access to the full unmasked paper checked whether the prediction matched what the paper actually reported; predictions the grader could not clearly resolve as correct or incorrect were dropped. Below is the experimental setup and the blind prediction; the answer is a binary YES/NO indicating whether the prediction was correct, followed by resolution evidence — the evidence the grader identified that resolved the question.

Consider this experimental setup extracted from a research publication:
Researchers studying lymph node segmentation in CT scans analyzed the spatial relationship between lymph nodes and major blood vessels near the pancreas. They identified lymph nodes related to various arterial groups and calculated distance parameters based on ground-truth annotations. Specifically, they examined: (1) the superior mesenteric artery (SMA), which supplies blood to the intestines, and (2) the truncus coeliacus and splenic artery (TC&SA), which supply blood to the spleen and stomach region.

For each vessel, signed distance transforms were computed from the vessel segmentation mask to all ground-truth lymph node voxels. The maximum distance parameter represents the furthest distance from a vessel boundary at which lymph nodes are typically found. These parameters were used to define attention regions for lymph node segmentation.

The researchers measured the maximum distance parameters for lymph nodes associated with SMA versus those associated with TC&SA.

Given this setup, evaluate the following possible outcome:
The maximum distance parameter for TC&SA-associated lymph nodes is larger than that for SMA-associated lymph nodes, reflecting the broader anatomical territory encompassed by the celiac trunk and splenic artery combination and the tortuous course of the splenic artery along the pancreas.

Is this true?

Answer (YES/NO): NO